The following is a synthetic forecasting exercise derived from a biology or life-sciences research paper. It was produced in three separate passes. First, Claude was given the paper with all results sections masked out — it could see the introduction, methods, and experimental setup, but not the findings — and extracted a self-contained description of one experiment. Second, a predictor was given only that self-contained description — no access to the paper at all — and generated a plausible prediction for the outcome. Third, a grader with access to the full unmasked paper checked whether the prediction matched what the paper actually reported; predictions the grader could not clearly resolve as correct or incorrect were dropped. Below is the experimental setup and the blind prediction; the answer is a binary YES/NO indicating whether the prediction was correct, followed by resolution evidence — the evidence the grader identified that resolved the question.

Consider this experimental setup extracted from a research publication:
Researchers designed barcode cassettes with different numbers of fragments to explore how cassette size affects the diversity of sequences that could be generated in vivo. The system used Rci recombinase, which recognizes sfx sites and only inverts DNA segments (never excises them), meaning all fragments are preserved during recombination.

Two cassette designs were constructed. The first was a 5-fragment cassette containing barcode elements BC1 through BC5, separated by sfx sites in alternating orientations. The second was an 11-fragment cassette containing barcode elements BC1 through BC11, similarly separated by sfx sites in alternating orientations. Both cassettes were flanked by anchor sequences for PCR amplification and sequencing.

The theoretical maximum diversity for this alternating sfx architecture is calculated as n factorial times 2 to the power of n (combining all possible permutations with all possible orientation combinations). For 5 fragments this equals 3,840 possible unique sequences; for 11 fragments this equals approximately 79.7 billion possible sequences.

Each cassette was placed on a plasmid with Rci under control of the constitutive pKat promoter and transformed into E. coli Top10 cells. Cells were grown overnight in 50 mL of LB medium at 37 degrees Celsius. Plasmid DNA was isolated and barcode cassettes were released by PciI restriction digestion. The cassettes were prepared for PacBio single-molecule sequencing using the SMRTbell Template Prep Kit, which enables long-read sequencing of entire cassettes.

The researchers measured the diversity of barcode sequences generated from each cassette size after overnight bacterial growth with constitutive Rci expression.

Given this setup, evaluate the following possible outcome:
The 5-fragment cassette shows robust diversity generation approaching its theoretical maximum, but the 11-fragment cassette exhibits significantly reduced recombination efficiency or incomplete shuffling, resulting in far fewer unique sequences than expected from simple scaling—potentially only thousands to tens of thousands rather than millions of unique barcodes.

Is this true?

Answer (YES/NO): NO